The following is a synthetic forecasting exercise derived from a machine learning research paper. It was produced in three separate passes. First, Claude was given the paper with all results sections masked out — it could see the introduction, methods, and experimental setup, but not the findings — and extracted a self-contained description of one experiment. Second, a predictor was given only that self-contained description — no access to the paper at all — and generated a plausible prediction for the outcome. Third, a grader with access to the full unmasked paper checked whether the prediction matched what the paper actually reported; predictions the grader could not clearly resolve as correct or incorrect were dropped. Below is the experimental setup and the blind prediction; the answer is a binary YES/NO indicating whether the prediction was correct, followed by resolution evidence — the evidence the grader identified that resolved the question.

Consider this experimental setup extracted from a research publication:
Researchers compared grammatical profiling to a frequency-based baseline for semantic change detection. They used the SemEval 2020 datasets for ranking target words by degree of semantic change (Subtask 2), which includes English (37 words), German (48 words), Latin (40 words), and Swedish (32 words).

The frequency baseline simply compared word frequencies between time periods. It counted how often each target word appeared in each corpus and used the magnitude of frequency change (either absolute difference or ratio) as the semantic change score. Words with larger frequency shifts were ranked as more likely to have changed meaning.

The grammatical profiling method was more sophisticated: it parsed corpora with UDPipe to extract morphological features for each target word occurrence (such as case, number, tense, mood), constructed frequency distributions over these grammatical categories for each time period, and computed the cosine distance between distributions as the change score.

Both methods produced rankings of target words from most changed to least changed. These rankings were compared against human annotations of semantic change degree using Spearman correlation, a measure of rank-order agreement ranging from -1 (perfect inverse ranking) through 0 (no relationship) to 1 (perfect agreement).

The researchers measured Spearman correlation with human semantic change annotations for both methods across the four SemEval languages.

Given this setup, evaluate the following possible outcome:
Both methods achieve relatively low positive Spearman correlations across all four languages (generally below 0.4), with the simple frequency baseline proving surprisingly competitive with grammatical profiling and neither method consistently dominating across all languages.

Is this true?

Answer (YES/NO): NO